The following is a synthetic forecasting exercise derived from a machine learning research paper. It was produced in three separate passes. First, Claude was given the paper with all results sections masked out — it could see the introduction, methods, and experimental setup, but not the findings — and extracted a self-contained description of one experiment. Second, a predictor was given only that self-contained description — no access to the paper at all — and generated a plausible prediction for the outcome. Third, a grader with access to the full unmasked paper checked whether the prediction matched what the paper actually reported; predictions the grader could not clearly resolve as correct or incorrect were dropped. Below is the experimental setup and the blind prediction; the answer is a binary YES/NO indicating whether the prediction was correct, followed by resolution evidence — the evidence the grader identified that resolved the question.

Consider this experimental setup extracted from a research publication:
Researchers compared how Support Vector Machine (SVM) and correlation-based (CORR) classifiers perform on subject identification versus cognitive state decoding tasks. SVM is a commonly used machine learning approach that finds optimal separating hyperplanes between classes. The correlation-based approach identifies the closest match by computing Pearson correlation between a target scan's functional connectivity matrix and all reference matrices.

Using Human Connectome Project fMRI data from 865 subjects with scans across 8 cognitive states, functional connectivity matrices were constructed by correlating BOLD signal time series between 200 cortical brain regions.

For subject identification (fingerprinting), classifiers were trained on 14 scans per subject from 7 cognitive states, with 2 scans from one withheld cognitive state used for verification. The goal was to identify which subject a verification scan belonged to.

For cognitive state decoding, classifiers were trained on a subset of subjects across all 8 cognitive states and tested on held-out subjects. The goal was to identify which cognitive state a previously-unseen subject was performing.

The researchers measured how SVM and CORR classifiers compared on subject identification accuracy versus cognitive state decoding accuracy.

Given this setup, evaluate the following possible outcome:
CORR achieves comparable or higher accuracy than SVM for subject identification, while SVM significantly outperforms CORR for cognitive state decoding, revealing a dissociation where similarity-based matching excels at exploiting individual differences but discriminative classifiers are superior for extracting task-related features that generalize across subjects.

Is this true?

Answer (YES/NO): NO